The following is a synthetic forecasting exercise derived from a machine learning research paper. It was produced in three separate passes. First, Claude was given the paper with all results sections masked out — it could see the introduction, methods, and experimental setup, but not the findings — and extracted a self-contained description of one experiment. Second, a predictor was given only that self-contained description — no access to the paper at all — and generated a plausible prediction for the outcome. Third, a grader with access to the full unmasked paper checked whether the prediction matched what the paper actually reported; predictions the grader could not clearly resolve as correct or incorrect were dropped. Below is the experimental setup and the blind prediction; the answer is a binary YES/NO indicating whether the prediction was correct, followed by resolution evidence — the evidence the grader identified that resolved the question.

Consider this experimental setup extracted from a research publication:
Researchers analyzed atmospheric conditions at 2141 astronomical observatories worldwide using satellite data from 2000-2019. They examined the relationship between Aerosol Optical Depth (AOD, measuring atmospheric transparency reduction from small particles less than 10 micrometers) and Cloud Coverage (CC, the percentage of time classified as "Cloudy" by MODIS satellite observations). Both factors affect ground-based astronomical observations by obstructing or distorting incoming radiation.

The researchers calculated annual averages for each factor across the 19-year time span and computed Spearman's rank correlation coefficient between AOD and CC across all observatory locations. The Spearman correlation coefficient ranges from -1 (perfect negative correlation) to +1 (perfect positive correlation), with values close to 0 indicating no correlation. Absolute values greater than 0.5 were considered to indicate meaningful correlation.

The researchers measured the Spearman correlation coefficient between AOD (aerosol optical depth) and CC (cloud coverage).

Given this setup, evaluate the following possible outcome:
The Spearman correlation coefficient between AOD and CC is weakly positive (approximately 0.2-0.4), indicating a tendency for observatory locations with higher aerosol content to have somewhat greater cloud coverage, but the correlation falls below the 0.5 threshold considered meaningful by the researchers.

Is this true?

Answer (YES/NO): NO